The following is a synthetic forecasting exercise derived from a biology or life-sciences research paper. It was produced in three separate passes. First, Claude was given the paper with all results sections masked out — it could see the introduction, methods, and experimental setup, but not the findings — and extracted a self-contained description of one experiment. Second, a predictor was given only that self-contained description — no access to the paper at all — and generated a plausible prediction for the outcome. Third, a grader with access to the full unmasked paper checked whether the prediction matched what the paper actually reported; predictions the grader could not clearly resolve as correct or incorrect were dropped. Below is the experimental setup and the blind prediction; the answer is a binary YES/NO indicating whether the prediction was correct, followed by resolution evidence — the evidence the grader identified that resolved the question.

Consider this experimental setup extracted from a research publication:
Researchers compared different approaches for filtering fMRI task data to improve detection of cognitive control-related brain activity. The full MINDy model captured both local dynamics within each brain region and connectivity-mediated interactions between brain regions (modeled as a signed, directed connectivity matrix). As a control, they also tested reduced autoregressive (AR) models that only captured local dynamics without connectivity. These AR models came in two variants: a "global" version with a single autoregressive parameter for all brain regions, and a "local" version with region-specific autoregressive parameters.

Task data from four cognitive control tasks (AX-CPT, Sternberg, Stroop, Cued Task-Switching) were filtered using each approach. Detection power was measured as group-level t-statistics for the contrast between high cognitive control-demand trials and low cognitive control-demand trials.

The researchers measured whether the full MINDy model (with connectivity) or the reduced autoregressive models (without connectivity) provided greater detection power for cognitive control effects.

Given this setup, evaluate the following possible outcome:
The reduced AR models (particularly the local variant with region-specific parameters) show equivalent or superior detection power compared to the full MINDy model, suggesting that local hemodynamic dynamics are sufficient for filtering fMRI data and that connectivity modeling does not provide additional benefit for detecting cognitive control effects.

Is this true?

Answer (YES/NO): NO